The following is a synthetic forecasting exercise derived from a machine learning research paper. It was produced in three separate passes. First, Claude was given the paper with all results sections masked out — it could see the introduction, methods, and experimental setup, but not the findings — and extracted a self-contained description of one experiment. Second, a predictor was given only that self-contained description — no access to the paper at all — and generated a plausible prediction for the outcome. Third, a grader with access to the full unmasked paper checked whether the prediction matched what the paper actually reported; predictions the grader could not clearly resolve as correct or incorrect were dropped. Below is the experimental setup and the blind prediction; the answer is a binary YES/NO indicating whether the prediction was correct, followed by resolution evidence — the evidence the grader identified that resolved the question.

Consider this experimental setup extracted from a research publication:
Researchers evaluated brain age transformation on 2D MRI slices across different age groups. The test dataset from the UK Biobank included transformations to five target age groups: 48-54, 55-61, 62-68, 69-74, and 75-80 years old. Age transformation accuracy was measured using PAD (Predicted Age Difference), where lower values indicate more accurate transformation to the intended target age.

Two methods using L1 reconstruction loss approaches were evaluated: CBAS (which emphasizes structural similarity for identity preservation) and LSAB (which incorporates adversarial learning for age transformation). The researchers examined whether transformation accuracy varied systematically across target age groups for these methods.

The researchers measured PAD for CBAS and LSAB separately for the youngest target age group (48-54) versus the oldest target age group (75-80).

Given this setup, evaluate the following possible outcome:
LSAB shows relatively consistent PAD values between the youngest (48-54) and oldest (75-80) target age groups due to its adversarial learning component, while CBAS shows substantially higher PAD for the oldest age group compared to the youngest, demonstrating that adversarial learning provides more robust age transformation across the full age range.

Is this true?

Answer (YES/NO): YES